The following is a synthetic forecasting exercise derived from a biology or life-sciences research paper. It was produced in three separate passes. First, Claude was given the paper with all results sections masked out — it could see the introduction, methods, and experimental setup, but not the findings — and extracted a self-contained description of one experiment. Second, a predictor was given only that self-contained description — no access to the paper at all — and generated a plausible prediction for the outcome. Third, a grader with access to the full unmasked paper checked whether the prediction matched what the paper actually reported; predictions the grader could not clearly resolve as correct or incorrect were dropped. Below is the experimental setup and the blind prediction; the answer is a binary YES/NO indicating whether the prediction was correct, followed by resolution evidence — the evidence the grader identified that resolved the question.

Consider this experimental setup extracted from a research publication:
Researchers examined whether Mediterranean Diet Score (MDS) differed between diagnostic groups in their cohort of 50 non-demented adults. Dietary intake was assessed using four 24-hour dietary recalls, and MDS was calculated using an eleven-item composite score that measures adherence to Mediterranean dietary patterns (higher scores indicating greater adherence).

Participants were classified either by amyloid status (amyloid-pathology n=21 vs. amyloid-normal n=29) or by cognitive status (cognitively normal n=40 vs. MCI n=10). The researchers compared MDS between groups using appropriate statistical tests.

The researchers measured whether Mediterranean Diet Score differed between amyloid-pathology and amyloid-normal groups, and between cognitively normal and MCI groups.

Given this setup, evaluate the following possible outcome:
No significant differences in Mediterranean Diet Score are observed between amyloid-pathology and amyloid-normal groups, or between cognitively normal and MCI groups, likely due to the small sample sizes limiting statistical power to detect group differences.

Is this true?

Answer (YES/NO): YES